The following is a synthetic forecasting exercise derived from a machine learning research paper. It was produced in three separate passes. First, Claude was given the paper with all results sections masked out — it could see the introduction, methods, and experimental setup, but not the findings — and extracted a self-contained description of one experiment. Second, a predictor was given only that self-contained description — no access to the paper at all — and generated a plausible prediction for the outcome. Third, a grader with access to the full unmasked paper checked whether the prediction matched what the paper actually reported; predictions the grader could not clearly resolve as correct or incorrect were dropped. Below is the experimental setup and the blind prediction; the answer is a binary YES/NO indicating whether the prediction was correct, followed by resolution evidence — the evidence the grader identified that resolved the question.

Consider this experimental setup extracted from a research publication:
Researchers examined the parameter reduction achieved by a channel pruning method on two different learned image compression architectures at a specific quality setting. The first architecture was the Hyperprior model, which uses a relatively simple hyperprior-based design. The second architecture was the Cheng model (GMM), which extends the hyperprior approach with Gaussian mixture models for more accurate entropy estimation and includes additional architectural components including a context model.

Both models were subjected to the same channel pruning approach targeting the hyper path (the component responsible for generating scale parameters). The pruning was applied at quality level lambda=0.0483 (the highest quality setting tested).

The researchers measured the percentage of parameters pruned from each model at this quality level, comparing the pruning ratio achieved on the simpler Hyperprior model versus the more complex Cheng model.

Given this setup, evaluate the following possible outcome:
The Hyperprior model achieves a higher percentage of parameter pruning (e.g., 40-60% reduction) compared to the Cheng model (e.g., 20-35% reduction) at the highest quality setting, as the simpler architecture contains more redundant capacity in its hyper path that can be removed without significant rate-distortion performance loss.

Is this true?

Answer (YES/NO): NO